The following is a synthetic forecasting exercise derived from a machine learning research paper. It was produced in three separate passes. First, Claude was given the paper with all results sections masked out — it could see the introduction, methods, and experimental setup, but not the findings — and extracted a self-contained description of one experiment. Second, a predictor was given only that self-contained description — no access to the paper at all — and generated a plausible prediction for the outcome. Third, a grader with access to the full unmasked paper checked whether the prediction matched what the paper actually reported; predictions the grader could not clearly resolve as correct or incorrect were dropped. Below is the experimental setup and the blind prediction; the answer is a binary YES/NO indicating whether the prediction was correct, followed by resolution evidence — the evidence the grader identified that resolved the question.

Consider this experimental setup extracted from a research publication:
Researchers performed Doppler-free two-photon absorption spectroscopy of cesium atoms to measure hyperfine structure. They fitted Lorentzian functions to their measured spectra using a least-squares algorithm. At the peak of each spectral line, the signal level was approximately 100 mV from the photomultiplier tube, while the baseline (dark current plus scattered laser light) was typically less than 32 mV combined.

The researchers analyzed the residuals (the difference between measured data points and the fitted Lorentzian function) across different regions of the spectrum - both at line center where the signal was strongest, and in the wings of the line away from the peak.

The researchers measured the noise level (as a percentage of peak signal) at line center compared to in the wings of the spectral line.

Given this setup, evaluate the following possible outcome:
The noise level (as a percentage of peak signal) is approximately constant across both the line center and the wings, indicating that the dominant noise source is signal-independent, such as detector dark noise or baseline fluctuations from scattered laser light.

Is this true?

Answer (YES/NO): NO